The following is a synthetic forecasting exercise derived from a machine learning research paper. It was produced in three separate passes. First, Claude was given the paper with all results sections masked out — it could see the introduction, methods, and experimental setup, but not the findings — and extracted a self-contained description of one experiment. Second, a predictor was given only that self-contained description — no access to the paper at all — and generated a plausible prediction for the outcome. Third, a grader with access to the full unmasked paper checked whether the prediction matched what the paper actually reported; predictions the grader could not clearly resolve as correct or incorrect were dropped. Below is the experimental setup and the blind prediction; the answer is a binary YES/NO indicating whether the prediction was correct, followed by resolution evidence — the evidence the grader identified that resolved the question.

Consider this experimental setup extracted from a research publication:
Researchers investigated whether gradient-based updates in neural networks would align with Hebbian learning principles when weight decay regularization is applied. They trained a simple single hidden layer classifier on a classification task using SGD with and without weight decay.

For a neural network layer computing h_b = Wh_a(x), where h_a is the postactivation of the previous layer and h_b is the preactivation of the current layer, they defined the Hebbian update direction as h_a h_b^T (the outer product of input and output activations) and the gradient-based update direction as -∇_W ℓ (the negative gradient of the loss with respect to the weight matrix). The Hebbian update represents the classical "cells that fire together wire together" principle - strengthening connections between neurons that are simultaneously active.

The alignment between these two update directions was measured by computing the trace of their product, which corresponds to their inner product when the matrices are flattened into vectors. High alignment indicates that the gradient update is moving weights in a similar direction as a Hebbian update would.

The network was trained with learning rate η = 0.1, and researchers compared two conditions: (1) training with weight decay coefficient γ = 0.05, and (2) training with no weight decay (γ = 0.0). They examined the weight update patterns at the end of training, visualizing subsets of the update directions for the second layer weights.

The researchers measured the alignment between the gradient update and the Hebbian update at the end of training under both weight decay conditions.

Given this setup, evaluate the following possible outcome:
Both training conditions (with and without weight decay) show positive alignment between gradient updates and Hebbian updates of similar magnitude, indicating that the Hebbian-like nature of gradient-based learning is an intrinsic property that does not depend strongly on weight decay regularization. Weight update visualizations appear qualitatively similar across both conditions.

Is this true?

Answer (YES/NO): NO